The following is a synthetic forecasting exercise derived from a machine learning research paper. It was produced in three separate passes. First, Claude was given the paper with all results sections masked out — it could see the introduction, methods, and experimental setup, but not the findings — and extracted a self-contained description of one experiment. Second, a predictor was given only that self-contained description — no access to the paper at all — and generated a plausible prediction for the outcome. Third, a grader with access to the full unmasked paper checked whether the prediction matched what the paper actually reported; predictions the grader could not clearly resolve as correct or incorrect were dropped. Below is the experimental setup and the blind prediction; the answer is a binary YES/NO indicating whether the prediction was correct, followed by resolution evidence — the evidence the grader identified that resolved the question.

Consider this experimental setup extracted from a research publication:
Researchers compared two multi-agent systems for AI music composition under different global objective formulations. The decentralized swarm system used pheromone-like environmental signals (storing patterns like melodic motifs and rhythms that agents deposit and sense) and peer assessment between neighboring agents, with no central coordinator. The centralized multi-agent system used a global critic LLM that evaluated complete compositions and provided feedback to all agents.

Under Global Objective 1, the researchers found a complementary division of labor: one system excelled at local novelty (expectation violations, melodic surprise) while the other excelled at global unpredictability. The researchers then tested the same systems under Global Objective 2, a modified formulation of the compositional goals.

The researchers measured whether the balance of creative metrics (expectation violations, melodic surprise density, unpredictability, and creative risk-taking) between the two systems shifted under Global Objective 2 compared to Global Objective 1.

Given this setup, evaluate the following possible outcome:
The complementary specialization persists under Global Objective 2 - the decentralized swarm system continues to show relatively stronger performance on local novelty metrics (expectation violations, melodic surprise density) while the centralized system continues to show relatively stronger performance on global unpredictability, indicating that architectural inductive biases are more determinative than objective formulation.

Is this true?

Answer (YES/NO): NO